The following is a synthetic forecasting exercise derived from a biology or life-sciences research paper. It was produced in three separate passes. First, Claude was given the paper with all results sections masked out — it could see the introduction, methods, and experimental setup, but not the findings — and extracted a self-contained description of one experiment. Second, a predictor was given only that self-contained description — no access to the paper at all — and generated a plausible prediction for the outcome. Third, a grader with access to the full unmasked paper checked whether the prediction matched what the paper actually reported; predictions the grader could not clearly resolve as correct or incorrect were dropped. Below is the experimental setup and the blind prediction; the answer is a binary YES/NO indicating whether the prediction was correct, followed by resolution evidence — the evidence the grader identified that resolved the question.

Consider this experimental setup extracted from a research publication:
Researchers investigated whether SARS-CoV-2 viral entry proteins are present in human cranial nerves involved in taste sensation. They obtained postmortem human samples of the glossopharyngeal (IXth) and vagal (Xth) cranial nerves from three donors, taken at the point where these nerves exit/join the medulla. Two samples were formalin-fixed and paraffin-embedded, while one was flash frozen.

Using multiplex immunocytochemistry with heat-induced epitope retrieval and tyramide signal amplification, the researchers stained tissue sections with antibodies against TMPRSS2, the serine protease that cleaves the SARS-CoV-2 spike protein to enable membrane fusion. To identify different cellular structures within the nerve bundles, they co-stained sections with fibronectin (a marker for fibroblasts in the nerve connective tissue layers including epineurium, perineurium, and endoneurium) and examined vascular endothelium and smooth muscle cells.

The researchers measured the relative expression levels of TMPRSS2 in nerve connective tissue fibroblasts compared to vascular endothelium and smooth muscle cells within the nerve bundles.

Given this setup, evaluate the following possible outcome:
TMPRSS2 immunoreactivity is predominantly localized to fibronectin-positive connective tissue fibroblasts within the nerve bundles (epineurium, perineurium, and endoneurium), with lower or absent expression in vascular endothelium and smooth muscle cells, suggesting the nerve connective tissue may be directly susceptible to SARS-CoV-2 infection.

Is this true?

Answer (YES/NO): NO